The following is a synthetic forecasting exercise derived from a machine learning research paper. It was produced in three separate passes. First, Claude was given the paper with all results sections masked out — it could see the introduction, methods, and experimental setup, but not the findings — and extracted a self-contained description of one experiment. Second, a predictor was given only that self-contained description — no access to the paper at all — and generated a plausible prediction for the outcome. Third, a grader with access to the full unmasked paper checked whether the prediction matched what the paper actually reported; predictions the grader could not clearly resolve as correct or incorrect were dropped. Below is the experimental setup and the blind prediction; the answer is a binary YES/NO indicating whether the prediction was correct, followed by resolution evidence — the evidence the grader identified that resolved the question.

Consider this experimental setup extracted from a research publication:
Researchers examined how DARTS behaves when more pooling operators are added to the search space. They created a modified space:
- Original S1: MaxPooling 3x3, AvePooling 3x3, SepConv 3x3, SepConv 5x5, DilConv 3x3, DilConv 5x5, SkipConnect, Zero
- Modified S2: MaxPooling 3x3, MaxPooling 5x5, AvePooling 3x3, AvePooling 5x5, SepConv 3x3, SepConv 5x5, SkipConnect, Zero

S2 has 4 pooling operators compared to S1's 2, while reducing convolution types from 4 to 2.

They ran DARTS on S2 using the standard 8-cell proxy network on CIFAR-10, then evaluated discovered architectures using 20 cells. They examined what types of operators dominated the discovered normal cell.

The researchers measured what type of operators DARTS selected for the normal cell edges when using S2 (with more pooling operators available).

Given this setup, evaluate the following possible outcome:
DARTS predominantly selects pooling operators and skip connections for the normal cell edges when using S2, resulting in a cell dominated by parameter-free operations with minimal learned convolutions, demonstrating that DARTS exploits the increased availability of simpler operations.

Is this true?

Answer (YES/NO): NO